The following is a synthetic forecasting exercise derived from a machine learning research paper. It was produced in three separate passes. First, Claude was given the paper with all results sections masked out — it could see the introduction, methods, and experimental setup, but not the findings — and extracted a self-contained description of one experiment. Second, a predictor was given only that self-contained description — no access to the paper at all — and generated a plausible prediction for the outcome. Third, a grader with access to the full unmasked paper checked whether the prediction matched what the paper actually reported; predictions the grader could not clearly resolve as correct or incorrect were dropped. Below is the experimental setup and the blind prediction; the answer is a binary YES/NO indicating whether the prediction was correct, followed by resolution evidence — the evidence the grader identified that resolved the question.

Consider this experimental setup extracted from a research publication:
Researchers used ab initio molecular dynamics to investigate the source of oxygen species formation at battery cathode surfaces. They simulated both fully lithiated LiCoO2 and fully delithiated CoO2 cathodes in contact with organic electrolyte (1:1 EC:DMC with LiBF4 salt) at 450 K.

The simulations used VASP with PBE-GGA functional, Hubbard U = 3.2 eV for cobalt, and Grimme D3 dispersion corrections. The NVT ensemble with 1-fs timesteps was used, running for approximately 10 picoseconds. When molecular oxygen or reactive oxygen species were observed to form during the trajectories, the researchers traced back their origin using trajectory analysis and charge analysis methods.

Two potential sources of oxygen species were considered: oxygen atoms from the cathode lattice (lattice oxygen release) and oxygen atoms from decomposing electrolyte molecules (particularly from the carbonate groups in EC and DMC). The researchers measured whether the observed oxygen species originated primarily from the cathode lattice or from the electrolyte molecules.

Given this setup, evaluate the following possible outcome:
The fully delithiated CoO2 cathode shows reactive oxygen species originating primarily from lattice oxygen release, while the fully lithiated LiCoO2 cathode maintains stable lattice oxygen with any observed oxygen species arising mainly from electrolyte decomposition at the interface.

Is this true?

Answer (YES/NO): YES